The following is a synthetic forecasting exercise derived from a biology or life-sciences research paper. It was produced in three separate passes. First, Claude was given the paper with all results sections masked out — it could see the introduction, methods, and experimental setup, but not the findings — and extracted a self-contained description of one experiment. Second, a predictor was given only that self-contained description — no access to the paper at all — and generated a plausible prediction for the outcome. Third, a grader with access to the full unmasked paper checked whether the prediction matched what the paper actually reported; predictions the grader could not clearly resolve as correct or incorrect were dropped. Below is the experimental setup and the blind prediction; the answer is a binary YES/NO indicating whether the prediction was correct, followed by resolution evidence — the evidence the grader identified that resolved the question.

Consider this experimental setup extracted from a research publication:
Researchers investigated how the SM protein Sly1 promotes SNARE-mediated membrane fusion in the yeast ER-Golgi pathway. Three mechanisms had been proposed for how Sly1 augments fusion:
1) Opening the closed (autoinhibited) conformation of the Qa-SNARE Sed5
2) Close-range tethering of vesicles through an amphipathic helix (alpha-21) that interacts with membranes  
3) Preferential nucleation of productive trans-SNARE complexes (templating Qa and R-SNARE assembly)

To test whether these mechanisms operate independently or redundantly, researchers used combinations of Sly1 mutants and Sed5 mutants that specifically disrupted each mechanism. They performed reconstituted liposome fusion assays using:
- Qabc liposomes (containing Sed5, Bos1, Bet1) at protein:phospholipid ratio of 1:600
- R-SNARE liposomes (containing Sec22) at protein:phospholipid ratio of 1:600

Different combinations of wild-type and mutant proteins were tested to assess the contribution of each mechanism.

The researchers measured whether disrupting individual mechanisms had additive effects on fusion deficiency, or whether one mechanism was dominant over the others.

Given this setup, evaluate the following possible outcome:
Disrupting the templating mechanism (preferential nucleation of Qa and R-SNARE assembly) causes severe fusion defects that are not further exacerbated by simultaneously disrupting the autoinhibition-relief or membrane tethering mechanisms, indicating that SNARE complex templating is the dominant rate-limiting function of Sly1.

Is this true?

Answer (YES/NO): NO